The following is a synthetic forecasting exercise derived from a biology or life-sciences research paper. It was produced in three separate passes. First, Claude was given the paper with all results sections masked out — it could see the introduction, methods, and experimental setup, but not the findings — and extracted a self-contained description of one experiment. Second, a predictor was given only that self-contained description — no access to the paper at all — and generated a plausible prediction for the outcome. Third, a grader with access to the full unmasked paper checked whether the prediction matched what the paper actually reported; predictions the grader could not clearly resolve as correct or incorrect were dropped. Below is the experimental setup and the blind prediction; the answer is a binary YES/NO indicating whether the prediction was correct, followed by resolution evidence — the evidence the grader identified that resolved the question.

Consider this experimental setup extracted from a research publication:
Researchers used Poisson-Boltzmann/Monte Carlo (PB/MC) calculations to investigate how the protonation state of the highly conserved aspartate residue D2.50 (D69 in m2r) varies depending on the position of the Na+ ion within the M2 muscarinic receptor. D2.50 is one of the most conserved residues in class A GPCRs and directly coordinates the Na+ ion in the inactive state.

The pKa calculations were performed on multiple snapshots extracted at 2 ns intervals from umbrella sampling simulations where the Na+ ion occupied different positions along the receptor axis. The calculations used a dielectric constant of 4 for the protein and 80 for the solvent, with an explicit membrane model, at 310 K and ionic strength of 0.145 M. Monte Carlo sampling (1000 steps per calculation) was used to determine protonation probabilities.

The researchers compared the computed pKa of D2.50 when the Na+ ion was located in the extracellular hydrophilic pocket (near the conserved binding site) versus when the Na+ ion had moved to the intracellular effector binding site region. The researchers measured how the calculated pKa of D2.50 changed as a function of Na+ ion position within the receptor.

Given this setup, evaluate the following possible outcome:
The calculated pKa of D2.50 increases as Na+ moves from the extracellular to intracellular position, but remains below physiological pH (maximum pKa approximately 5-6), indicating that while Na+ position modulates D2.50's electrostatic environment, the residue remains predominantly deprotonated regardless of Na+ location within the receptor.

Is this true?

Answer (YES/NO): NO